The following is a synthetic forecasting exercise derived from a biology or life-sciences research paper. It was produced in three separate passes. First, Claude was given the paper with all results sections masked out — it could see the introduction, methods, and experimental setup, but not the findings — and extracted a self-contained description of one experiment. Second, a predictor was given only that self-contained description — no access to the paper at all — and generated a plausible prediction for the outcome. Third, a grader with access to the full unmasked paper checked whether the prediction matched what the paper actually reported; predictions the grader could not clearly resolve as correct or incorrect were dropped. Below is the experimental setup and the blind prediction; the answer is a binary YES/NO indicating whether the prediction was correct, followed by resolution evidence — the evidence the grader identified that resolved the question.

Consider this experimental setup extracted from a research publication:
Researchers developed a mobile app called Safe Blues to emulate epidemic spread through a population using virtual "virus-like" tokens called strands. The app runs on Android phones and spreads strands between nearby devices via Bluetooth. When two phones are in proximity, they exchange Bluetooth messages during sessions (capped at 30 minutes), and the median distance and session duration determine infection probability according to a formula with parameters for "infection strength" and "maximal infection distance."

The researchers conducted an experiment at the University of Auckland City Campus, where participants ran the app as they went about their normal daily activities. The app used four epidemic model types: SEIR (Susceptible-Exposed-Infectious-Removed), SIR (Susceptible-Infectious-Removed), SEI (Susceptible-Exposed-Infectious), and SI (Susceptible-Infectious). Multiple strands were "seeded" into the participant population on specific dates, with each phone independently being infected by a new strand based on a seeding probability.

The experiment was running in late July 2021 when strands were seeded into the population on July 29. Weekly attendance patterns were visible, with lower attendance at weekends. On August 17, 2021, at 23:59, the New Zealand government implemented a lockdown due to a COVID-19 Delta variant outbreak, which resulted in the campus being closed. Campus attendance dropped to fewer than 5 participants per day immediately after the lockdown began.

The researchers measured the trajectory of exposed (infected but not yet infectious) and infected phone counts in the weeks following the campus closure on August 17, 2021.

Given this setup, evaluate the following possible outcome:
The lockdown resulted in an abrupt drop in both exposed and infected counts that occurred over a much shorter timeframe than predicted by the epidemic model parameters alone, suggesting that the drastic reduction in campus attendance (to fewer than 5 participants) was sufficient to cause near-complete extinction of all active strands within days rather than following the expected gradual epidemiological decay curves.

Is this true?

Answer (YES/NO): NO